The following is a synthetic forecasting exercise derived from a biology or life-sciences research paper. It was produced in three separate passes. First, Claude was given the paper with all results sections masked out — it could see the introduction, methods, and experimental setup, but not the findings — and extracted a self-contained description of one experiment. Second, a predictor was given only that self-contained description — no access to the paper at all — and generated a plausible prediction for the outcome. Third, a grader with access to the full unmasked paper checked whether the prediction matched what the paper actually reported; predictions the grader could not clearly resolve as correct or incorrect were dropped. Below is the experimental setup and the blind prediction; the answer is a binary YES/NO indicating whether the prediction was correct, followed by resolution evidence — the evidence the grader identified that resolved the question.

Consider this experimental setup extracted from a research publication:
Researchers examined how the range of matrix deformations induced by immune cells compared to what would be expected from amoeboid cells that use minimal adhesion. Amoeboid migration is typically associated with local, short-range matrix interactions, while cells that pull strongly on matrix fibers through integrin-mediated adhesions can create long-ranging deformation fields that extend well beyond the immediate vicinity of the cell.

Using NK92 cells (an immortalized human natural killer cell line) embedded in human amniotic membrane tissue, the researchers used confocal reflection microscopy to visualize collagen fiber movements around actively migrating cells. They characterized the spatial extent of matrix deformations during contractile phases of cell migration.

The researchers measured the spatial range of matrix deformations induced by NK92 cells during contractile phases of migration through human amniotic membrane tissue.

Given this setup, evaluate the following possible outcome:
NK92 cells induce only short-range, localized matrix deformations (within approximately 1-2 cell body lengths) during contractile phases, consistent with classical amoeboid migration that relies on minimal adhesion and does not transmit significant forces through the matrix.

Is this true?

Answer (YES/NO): NO